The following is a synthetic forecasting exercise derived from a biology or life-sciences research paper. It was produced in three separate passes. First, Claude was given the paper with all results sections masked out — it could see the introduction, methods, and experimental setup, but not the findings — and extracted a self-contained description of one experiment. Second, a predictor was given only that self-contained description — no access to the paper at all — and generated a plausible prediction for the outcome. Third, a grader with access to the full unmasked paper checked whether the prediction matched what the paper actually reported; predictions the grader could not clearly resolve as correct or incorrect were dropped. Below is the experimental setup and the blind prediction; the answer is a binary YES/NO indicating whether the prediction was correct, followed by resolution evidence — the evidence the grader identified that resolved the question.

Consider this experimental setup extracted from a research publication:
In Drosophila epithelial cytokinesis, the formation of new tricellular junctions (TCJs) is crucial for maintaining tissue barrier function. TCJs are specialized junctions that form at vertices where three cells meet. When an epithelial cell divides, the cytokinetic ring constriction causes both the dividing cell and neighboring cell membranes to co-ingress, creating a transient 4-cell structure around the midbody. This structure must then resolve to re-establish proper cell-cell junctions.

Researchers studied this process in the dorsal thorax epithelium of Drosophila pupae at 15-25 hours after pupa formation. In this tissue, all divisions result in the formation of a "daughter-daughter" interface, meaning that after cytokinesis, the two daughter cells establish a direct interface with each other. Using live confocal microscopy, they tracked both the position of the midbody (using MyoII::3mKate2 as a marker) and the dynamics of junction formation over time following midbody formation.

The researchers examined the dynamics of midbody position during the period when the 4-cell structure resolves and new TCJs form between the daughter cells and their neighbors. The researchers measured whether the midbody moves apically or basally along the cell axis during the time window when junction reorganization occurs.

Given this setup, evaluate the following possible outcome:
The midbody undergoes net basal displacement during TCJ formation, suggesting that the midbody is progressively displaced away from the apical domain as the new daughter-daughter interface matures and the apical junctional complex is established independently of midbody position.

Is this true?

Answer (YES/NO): YES